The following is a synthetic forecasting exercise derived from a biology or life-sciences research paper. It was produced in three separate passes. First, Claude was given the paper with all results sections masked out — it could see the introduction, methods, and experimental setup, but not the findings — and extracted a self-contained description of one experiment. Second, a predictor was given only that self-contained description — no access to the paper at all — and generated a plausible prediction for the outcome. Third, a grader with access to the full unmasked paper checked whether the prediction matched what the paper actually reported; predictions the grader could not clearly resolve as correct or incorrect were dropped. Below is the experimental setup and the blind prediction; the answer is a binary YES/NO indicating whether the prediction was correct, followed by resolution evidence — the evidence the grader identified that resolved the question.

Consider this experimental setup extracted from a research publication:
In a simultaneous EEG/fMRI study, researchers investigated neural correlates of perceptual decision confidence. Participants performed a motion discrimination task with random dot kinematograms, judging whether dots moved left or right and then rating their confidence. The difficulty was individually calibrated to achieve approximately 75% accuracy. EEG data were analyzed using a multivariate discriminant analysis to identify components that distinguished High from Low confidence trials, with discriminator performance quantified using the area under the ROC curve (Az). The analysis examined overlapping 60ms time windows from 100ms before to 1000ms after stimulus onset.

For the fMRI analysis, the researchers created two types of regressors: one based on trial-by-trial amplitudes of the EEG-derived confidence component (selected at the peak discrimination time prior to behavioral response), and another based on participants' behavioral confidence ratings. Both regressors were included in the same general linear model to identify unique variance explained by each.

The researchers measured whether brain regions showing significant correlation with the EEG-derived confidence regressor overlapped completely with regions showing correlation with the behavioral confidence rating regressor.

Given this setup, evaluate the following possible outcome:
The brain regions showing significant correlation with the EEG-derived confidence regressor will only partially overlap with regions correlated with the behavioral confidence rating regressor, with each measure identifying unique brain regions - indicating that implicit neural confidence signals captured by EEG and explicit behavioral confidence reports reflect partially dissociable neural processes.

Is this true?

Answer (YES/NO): YES